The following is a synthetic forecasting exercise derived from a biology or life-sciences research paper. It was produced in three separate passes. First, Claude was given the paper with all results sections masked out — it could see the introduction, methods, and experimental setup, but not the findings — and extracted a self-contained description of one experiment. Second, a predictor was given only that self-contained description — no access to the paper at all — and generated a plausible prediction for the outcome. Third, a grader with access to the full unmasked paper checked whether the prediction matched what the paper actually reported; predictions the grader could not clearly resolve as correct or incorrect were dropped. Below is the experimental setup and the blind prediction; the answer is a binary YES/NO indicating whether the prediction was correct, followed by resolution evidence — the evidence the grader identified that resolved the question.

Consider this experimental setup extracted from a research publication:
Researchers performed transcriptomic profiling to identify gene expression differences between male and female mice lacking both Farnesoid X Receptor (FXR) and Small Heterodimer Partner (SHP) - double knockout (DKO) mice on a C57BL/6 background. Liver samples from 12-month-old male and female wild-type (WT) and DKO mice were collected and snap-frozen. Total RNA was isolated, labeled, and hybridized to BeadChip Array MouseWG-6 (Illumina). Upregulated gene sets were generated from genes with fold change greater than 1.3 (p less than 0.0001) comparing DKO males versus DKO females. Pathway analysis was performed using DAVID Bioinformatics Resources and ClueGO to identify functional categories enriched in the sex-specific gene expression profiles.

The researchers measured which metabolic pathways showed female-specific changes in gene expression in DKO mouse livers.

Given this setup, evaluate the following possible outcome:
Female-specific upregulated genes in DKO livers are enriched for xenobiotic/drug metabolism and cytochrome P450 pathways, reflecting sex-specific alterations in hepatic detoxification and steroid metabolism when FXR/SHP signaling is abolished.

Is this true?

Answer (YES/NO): NO